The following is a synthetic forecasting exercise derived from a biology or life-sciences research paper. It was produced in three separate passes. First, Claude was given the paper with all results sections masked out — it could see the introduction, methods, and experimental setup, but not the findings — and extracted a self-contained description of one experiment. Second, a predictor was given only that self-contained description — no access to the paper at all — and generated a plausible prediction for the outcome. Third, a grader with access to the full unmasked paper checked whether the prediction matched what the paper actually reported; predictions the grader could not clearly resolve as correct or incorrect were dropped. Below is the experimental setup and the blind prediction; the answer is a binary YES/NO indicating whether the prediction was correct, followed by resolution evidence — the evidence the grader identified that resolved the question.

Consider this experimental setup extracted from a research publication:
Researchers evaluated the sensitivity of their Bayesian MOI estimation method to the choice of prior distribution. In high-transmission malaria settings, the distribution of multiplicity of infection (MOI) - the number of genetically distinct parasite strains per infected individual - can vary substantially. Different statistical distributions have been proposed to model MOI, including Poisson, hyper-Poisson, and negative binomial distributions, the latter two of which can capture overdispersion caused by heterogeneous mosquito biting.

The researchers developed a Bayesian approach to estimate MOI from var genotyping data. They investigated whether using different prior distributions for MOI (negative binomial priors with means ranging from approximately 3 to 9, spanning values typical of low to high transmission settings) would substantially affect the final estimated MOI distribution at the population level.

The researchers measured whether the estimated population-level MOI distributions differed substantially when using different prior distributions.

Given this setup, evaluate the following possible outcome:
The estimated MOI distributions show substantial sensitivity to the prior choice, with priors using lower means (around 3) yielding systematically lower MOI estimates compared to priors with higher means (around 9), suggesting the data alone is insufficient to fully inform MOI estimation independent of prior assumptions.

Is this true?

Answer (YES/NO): NO